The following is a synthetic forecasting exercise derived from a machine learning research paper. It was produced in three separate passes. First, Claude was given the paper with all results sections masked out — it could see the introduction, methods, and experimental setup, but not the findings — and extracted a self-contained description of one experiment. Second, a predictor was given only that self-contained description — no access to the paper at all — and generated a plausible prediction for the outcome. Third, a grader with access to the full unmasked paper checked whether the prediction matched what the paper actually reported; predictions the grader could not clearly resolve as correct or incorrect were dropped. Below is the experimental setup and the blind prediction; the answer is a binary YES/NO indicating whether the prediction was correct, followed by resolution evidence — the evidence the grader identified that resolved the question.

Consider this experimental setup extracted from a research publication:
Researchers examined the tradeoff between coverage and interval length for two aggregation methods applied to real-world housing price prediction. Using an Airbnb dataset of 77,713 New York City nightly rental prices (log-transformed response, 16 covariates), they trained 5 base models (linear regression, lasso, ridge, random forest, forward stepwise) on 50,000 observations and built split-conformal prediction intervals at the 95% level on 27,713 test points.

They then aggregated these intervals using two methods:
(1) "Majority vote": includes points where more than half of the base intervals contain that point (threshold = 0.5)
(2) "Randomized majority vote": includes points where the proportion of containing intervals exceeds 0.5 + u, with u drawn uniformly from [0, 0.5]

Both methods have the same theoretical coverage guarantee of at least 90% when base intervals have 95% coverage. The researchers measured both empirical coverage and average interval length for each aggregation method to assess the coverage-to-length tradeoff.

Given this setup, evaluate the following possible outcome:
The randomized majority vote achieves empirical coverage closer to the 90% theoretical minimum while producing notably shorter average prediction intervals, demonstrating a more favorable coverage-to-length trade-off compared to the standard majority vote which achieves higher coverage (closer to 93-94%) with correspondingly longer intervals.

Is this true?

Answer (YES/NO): NO